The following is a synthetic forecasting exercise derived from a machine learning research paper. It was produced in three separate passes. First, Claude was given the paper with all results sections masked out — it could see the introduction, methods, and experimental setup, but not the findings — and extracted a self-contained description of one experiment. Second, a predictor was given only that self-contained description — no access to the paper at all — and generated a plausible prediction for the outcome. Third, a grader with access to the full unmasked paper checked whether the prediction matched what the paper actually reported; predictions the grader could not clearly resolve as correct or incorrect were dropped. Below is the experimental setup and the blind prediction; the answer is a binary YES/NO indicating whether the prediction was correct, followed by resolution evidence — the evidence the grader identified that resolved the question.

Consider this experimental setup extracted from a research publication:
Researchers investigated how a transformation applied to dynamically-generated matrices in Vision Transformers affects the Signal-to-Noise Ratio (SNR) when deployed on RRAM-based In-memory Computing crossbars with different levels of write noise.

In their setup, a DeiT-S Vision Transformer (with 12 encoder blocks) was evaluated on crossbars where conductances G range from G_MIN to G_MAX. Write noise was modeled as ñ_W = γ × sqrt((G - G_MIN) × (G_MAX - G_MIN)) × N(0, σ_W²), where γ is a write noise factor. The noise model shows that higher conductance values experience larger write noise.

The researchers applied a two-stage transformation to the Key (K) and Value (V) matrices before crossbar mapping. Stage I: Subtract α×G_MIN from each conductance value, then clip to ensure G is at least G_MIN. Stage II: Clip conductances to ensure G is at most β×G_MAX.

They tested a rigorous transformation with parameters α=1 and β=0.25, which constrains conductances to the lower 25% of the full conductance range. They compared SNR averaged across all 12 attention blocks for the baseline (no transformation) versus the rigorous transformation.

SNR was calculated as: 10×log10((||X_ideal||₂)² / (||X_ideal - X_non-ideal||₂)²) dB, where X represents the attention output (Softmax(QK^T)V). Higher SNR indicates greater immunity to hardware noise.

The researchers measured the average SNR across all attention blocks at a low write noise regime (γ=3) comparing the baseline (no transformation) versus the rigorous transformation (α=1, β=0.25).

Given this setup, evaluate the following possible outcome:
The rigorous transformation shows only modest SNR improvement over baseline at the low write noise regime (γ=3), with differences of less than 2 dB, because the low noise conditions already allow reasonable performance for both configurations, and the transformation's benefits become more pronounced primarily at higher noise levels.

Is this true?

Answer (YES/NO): NO